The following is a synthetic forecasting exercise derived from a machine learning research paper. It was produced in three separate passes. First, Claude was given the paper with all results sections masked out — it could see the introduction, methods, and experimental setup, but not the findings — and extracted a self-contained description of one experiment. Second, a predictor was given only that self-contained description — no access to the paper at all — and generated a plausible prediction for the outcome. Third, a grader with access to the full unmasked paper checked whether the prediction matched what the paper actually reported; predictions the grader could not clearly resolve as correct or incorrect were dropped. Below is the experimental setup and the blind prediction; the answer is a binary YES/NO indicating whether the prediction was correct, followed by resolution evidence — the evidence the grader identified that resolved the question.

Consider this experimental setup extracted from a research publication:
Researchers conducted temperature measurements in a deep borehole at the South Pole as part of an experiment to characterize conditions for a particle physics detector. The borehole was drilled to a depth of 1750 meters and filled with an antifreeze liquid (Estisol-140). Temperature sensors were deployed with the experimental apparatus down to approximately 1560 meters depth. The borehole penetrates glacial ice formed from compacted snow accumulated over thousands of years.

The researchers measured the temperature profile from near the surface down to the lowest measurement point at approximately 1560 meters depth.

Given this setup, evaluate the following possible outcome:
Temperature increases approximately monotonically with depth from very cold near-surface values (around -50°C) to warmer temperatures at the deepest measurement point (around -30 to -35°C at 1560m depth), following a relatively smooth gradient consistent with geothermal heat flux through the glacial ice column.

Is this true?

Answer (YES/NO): NO